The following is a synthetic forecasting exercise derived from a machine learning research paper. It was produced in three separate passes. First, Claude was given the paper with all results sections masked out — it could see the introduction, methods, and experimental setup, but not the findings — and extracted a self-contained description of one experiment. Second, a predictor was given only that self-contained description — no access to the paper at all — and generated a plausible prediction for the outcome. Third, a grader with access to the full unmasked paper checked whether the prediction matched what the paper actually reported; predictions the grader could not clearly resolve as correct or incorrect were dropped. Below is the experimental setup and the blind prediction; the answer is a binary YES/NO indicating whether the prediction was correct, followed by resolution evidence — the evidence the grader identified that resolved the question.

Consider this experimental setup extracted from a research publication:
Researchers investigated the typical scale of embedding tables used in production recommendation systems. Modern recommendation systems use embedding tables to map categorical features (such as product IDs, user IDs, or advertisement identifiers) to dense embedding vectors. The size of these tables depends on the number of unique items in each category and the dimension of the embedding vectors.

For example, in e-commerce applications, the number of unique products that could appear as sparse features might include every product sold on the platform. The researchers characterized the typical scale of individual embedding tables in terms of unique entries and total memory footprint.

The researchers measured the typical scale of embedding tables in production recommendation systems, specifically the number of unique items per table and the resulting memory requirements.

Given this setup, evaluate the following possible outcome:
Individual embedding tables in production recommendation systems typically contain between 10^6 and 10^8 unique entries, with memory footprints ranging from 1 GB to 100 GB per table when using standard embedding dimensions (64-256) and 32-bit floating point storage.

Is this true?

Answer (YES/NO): NO